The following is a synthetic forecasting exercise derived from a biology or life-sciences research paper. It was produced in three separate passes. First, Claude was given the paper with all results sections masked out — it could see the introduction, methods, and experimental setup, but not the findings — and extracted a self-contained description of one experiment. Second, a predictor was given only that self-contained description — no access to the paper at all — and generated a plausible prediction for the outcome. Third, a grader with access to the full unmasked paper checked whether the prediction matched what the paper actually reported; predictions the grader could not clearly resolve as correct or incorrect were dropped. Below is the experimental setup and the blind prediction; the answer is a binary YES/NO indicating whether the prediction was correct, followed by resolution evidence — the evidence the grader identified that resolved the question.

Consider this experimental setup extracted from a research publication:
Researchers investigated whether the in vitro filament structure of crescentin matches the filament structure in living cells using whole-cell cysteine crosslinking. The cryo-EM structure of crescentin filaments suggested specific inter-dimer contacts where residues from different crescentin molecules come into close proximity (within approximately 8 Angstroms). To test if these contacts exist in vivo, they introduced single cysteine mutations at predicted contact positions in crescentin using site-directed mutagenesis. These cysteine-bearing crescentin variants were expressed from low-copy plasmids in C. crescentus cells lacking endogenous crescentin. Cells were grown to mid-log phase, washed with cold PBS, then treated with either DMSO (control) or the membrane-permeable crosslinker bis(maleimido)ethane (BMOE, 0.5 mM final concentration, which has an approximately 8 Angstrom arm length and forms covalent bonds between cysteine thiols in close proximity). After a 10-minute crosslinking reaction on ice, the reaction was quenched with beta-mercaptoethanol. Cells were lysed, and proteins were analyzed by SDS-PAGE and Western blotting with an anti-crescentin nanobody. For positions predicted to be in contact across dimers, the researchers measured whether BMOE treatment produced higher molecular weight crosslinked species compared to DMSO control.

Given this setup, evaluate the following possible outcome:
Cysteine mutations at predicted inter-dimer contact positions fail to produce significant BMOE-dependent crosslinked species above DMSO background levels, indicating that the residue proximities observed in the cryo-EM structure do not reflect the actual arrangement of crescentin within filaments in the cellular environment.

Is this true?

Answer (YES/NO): NO